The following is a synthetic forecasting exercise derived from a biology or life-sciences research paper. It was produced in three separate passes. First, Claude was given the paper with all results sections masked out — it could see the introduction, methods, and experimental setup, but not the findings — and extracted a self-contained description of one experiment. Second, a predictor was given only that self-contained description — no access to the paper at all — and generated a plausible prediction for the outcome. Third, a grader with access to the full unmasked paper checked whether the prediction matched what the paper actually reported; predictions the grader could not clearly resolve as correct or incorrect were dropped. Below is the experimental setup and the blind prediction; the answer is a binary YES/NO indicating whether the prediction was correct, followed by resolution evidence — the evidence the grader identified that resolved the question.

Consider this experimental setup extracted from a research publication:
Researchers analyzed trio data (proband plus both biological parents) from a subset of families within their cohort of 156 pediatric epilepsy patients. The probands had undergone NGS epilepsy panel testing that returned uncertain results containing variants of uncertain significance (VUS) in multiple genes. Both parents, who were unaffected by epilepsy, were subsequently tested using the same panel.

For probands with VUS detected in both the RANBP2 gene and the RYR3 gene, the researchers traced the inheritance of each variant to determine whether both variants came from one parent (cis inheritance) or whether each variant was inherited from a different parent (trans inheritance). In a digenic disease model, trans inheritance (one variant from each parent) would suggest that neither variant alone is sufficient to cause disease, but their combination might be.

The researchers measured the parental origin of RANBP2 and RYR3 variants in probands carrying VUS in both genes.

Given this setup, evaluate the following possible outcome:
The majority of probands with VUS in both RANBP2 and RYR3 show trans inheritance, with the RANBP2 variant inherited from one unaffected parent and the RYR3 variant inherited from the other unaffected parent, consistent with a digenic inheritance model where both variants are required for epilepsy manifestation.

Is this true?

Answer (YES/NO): NO